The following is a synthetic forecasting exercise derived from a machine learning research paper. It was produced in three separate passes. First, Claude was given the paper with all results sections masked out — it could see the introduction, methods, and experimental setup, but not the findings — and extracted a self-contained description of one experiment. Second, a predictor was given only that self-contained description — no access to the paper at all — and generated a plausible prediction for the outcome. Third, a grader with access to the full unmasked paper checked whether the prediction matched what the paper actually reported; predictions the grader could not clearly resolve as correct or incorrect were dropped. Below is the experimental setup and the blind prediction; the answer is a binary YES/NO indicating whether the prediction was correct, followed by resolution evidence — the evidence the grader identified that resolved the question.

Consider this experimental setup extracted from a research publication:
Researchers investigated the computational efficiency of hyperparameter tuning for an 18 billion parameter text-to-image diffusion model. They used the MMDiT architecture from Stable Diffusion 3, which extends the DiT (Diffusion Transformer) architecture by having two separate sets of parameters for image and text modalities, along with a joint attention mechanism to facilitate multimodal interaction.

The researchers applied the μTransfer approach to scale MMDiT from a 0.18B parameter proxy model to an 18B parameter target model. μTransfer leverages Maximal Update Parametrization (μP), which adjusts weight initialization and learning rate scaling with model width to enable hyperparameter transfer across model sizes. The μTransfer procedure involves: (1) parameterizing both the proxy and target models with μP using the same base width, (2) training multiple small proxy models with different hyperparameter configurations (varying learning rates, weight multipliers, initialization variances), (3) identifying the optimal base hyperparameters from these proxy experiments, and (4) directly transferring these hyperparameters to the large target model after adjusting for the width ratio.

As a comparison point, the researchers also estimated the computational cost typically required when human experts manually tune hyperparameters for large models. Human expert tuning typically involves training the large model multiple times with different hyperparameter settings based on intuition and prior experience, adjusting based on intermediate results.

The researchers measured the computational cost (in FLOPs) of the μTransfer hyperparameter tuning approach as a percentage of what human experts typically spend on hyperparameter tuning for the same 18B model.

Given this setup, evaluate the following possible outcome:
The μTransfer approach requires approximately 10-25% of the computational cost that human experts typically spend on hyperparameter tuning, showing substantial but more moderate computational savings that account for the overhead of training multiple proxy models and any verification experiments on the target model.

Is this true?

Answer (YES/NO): NO